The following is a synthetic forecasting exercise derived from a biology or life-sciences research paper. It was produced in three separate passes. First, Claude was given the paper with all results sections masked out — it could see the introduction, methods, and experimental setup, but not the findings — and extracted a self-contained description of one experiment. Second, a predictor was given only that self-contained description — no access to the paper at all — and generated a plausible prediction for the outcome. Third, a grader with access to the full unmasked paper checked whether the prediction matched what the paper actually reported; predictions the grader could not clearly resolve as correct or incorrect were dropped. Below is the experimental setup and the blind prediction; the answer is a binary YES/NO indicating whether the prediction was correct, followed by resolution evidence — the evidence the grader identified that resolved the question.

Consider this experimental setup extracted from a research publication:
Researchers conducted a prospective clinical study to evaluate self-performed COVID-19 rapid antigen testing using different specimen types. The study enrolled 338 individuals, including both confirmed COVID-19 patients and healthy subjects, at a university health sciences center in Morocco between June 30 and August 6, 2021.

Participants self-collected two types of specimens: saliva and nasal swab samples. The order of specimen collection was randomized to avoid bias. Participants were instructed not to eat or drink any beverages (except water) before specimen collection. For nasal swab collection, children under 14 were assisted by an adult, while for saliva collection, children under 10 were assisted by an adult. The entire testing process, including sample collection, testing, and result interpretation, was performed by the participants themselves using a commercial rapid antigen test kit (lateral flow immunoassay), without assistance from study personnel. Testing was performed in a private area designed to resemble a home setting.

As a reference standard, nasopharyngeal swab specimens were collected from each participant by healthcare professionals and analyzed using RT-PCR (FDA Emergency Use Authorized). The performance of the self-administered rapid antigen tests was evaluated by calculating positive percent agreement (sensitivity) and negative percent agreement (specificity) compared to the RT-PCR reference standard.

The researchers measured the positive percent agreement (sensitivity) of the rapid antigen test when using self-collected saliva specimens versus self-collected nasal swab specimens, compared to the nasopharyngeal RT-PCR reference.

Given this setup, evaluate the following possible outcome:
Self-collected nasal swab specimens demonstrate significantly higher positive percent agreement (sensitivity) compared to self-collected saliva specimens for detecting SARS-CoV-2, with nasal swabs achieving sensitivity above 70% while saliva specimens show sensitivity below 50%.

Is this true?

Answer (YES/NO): NO